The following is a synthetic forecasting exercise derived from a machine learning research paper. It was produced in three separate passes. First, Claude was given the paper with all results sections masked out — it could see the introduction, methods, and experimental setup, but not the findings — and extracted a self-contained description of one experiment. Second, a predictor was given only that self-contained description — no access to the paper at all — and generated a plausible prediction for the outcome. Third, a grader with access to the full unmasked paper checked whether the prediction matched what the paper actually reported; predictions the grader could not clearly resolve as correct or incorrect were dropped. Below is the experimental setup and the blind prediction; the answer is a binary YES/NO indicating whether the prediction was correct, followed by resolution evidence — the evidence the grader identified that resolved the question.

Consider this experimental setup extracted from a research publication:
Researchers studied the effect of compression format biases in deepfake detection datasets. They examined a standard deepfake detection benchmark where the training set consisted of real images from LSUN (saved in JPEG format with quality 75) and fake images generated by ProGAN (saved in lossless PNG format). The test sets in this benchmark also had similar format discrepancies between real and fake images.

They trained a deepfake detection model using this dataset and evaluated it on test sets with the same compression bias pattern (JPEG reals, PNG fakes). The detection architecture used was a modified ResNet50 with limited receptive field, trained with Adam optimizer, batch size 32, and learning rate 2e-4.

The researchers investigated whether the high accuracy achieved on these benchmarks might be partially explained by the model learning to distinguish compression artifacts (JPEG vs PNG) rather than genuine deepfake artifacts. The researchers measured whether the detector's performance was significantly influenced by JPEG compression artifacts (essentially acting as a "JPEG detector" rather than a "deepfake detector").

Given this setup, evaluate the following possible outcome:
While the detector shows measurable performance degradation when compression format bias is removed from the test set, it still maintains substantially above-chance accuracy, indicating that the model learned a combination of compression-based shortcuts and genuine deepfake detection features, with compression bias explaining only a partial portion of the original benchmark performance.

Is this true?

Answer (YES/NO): NO